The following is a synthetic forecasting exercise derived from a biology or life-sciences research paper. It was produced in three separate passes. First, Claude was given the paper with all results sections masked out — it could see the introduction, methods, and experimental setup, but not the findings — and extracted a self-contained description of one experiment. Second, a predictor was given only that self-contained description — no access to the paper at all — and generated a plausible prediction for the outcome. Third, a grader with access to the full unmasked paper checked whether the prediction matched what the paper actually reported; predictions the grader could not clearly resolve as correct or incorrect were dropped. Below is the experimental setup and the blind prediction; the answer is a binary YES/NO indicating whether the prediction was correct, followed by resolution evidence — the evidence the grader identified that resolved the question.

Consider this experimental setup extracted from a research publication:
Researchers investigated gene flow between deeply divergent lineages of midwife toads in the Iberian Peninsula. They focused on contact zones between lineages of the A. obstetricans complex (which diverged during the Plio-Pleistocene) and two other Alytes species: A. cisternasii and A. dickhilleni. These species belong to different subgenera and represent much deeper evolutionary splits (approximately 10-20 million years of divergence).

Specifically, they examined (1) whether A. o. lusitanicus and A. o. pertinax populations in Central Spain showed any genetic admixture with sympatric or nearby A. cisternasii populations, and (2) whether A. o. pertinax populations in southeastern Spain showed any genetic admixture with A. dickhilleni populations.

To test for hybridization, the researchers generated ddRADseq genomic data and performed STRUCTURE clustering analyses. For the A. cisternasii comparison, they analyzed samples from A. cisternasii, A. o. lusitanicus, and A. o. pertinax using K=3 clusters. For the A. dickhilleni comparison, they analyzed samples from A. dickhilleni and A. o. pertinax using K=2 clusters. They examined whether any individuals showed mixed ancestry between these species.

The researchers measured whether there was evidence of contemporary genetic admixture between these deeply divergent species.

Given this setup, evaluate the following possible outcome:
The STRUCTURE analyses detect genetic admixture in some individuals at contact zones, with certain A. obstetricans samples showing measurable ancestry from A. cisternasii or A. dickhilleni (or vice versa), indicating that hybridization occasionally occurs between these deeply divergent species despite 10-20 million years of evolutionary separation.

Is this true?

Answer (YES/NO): NO